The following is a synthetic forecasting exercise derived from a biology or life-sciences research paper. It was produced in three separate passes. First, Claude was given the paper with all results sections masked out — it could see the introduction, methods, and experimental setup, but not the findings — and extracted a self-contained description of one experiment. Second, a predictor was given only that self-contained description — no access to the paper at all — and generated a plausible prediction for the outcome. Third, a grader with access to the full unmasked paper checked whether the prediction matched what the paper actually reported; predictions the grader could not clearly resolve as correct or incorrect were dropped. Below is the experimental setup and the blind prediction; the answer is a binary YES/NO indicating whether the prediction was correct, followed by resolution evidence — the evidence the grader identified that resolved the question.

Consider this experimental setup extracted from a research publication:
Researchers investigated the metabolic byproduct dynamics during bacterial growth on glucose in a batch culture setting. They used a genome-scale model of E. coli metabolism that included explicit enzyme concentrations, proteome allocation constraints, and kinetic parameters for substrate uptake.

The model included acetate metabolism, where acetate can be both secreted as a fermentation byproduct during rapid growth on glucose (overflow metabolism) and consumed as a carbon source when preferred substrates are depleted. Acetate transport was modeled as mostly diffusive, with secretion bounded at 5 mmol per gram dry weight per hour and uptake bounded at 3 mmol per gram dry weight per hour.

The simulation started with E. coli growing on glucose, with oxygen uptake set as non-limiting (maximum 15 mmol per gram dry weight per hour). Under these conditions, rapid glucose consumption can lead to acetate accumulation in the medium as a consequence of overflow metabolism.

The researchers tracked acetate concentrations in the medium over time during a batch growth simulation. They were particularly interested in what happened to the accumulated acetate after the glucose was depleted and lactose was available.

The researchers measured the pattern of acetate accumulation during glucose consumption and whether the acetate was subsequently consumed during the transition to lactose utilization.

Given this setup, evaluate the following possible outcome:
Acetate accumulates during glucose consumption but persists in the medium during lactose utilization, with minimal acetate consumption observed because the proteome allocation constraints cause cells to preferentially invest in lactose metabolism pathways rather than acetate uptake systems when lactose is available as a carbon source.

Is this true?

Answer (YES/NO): NO